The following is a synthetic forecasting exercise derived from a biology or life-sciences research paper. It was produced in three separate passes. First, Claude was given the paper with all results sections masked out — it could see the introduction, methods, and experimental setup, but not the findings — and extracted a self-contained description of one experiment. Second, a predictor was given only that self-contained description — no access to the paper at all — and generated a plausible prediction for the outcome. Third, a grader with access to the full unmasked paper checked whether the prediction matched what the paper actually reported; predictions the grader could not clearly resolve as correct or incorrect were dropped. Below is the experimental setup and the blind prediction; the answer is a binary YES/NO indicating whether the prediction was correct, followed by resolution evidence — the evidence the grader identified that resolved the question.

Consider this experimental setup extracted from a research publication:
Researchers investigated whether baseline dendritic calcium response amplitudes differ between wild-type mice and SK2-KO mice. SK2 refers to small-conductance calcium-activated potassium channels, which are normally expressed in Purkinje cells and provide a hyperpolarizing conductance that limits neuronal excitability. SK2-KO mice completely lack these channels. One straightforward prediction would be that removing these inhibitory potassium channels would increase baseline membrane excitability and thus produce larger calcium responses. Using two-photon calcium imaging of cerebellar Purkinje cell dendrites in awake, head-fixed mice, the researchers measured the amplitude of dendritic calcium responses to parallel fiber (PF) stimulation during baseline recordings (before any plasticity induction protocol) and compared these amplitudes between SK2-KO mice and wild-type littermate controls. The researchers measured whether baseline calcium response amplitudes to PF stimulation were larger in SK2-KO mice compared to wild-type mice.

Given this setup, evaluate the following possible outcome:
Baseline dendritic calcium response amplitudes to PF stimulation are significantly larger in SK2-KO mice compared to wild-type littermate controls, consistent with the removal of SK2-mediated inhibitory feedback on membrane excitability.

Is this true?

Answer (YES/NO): NO